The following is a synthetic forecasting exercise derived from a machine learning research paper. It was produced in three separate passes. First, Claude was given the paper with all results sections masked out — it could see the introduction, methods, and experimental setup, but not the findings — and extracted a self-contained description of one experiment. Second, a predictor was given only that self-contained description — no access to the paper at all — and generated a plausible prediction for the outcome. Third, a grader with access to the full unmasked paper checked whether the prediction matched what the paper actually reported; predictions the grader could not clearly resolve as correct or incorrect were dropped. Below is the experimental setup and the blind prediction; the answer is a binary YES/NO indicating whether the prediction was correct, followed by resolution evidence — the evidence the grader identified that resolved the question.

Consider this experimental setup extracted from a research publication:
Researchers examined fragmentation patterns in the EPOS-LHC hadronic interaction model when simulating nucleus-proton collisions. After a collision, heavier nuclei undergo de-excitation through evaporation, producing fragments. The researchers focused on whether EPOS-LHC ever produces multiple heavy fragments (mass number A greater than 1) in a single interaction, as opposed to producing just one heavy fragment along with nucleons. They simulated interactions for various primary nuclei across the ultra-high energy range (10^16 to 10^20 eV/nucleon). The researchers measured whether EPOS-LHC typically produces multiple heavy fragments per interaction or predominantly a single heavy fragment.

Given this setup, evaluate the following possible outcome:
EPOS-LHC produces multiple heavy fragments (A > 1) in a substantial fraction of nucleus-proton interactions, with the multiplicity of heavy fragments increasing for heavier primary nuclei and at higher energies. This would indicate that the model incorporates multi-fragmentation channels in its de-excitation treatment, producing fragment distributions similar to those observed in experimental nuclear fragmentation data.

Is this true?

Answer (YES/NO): NO